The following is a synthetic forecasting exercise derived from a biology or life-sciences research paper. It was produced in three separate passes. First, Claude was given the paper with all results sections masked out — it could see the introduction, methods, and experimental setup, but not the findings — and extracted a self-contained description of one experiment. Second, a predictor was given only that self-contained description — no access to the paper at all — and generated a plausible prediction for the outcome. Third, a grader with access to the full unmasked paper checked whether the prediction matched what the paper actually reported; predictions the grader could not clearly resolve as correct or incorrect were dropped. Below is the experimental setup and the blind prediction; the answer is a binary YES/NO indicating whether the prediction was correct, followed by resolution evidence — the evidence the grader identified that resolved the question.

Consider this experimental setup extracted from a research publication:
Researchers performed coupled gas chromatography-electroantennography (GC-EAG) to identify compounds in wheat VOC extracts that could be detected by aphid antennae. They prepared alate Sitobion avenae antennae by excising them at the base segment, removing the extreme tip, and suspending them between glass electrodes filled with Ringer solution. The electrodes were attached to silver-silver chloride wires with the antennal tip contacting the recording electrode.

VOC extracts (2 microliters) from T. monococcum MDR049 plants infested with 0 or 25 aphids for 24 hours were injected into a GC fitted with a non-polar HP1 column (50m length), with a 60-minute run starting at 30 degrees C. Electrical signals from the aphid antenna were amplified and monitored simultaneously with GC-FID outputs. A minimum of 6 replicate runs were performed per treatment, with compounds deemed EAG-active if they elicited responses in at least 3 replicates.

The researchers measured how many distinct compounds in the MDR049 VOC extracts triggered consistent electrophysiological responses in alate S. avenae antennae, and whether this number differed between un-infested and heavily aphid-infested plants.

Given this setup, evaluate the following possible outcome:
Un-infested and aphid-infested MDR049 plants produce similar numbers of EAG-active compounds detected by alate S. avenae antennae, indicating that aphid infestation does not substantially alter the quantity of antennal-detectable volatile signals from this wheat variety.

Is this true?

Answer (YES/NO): YES